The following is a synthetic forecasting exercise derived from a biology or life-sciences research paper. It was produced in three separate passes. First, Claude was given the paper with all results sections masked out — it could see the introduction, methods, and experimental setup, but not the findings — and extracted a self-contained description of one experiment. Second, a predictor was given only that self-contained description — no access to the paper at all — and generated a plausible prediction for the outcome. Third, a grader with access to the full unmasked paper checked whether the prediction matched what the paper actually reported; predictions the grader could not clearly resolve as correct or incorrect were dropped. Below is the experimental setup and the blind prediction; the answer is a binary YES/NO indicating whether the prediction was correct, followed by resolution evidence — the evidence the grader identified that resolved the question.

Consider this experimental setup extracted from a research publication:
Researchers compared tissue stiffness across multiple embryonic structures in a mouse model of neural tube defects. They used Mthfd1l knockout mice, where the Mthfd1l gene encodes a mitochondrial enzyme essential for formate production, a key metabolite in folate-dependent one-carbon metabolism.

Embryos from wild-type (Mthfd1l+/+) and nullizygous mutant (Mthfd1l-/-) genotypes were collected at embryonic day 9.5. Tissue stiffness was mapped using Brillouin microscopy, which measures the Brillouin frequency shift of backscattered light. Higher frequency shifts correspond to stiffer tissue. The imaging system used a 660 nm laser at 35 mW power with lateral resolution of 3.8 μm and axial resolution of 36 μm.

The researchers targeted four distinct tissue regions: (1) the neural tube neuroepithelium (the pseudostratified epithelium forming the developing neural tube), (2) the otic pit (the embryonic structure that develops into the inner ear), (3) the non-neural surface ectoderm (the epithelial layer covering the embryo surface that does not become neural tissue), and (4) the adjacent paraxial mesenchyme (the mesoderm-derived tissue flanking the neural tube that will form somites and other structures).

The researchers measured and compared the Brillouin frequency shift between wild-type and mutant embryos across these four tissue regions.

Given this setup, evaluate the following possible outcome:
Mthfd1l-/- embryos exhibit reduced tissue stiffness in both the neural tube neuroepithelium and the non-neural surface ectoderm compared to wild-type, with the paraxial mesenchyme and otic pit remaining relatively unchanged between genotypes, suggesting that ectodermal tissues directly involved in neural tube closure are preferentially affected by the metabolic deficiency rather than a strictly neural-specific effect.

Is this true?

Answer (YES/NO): NO